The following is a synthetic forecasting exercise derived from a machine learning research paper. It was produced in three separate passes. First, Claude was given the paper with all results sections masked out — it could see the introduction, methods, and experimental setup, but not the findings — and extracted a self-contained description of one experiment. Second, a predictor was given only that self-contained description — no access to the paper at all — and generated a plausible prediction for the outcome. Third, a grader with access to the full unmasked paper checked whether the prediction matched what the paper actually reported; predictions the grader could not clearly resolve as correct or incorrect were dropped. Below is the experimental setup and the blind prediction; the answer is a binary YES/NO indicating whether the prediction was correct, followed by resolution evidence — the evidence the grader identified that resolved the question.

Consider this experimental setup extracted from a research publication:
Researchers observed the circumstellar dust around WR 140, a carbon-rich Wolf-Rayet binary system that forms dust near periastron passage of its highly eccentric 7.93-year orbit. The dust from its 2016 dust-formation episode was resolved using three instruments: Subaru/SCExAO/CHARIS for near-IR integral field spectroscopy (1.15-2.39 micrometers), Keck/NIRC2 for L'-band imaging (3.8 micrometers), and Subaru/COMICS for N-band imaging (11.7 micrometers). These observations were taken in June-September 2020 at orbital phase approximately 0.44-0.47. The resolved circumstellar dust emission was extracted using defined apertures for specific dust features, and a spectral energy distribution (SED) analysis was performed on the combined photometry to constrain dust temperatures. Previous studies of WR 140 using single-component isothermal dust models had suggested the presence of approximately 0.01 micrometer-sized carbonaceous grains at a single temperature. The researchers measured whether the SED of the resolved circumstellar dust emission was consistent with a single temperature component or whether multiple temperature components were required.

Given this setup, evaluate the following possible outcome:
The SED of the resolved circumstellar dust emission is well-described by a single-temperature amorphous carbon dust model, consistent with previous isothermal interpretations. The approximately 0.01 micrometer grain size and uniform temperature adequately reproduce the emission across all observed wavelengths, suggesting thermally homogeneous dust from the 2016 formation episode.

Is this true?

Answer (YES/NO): NO